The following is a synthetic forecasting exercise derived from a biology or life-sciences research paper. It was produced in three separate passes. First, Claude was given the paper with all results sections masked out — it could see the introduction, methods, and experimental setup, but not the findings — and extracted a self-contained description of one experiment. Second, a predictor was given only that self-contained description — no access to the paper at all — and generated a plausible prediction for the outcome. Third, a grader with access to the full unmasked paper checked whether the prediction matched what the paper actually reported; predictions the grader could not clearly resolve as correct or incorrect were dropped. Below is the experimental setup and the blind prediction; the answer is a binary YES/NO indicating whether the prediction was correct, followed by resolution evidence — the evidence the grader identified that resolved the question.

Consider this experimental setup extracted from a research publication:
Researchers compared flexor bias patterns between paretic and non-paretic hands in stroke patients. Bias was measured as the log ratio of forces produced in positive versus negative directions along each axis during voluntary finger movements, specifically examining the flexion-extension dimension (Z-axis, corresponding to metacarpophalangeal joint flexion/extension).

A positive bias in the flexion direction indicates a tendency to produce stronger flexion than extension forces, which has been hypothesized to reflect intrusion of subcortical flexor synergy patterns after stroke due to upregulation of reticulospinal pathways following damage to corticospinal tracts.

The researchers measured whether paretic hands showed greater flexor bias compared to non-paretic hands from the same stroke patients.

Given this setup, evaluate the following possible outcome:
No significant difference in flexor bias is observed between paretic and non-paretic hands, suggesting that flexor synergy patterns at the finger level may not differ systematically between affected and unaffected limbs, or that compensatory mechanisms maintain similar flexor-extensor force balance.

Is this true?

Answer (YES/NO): NO